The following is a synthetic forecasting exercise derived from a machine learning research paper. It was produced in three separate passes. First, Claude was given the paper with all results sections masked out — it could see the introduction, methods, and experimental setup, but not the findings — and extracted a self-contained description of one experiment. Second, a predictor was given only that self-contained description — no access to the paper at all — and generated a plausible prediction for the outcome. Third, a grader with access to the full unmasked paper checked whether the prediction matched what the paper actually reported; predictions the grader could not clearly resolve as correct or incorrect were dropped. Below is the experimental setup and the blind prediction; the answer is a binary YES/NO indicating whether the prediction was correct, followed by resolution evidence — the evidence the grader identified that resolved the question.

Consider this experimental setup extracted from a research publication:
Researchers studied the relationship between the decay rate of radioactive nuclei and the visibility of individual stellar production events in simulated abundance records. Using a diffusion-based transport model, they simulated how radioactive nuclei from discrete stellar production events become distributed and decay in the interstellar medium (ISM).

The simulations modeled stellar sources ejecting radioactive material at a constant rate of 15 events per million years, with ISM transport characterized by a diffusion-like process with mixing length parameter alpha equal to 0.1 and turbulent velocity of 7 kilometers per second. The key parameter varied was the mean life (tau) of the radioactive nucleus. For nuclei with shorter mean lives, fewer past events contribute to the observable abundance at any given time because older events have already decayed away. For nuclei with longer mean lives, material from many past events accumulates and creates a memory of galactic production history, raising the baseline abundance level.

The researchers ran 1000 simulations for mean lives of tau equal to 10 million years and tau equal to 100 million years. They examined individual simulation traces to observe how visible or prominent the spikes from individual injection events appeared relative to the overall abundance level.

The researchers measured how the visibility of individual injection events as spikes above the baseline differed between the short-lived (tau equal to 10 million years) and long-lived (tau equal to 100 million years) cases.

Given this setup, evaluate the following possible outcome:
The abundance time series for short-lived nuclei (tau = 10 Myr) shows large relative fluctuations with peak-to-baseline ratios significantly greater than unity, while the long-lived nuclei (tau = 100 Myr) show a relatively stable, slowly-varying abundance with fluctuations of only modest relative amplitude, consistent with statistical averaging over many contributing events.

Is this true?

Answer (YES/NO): YES